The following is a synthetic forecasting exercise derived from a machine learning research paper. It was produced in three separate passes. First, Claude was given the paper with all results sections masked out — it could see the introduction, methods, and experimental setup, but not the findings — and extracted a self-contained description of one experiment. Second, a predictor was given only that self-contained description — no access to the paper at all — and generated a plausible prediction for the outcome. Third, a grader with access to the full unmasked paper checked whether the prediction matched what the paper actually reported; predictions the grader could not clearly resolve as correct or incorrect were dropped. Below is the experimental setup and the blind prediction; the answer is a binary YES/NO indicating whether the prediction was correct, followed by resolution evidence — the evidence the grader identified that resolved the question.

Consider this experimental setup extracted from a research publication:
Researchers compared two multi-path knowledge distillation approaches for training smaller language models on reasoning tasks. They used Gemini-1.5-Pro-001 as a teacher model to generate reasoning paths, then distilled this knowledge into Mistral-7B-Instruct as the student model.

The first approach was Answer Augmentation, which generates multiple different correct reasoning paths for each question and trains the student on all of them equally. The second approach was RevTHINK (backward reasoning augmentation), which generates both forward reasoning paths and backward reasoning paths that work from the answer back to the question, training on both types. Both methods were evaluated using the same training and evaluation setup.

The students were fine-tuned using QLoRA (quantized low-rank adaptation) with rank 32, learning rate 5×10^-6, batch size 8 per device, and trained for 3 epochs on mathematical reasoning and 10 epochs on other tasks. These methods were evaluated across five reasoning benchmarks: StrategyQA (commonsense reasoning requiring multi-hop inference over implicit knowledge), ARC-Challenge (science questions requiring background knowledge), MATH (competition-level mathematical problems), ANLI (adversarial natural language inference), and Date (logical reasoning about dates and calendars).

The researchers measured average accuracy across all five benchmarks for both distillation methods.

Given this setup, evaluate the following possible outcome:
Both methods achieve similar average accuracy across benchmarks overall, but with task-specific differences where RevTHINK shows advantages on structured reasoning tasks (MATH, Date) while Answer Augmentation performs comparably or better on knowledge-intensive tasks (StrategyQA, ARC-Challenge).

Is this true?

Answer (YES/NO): NO